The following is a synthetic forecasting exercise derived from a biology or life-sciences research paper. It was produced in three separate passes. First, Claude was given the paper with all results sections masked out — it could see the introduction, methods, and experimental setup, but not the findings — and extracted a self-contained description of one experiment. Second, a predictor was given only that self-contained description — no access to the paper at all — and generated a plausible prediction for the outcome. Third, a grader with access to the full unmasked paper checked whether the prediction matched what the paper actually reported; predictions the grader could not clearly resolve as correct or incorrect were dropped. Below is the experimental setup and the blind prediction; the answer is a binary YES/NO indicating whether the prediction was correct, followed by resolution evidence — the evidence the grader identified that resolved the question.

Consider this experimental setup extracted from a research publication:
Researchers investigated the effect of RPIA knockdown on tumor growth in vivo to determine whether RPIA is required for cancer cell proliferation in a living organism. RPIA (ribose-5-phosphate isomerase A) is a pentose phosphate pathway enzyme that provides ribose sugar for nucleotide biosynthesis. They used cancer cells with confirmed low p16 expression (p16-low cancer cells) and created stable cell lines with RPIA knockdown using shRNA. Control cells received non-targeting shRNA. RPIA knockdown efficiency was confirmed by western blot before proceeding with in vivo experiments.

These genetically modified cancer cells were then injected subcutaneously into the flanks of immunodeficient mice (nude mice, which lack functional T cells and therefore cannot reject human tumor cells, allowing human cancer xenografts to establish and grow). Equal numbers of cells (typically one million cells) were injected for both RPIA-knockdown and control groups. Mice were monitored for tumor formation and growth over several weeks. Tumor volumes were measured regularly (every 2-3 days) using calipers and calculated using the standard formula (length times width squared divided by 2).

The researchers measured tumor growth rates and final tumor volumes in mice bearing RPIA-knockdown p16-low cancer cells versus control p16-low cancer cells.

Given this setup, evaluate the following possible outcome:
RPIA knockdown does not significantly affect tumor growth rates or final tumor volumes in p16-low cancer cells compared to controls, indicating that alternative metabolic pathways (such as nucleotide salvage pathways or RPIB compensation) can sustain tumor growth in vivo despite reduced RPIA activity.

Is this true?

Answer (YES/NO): NO